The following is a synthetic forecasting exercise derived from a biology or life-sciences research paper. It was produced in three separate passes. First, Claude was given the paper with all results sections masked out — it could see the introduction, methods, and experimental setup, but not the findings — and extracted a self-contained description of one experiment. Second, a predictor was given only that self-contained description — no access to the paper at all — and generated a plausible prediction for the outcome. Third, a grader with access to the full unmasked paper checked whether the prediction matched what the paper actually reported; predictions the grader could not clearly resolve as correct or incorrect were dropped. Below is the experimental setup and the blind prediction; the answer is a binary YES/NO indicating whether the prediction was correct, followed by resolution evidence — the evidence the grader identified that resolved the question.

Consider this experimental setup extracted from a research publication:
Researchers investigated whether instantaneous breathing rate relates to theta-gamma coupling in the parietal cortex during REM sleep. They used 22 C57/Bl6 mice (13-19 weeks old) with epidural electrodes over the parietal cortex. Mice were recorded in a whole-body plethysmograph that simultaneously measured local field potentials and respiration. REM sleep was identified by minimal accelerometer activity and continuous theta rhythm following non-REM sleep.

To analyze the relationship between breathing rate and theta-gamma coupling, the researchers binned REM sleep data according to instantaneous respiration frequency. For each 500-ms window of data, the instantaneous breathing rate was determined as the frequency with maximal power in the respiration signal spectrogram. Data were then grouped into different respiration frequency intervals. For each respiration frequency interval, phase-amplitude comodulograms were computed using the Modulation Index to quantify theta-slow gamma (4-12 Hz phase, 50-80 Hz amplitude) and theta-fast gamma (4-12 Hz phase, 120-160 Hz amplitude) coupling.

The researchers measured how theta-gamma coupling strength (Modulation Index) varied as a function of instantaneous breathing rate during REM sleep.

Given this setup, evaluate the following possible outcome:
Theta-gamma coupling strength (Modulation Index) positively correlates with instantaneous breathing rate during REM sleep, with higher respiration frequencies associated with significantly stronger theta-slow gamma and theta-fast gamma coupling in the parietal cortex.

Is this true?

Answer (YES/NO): NO